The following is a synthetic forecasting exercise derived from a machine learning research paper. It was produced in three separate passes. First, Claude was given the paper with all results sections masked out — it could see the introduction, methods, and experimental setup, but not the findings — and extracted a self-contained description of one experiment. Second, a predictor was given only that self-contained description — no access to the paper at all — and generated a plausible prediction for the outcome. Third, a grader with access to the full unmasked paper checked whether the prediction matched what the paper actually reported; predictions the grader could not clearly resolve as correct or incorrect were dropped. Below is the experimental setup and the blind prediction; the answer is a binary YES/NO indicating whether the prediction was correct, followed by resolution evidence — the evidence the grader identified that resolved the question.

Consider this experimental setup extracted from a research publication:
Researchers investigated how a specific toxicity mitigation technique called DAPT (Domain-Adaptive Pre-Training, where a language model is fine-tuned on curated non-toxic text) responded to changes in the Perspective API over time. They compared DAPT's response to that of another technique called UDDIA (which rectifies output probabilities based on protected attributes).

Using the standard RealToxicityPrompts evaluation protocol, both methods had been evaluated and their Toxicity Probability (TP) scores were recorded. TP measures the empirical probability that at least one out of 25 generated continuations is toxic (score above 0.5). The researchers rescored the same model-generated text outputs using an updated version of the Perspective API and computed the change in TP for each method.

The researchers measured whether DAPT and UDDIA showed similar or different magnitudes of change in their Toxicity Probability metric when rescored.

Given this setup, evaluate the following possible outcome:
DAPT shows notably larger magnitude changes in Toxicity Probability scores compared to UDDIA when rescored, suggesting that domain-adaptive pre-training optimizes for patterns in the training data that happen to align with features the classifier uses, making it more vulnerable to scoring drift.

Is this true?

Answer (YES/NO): YES